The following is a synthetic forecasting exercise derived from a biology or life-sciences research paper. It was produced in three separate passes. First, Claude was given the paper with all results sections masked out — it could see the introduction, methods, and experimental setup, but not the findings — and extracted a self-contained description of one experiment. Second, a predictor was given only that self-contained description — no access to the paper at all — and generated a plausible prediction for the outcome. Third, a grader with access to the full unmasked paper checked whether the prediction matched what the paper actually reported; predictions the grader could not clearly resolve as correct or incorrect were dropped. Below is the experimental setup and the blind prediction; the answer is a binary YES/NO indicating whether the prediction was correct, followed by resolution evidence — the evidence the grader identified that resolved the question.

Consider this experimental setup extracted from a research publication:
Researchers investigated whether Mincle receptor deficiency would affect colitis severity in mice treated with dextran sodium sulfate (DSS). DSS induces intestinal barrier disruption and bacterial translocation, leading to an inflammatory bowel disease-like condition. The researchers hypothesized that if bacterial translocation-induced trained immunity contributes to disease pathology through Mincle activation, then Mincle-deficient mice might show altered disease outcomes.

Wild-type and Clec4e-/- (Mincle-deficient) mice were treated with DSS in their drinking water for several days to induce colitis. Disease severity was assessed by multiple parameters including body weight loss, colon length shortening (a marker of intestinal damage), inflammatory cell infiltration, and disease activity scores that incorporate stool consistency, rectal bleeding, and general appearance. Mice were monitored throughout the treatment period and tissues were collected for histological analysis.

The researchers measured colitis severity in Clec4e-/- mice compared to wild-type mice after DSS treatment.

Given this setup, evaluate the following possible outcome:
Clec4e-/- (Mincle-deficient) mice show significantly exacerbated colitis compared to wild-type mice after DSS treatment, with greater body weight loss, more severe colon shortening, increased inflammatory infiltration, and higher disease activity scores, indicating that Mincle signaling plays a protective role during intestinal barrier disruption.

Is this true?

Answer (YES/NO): NO